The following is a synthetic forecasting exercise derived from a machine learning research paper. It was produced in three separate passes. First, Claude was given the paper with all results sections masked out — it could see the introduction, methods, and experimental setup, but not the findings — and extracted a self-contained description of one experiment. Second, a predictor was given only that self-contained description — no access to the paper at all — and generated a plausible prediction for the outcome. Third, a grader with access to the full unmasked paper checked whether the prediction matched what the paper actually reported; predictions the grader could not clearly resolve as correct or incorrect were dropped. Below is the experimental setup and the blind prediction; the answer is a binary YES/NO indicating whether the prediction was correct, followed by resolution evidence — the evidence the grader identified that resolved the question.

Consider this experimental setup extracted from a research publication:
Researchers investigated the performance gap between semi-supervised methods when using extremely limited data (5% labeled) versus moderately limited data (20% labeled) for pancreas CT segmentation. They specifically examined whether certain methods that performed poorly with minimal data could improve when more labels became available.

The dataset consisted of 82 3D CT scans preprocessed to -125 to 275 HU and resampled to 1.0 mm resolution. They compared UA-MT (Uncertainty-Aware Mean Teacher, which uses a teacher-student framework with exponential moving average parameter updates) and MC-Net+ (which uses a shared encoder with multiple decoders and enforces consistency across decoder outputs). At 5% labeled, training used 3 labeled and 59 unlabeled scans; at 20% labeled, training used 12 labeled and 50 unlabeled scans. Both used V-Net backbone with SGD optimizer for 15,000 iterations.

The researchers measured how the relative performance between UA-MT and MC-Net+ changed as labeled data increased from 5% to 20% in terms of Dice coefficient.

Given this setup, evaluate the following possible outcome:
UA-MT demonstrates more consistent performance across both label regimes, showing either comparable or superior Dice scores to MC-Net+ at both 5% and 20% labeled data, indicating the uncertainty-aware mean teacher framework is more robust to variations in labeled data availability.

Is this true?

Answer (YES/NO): NO